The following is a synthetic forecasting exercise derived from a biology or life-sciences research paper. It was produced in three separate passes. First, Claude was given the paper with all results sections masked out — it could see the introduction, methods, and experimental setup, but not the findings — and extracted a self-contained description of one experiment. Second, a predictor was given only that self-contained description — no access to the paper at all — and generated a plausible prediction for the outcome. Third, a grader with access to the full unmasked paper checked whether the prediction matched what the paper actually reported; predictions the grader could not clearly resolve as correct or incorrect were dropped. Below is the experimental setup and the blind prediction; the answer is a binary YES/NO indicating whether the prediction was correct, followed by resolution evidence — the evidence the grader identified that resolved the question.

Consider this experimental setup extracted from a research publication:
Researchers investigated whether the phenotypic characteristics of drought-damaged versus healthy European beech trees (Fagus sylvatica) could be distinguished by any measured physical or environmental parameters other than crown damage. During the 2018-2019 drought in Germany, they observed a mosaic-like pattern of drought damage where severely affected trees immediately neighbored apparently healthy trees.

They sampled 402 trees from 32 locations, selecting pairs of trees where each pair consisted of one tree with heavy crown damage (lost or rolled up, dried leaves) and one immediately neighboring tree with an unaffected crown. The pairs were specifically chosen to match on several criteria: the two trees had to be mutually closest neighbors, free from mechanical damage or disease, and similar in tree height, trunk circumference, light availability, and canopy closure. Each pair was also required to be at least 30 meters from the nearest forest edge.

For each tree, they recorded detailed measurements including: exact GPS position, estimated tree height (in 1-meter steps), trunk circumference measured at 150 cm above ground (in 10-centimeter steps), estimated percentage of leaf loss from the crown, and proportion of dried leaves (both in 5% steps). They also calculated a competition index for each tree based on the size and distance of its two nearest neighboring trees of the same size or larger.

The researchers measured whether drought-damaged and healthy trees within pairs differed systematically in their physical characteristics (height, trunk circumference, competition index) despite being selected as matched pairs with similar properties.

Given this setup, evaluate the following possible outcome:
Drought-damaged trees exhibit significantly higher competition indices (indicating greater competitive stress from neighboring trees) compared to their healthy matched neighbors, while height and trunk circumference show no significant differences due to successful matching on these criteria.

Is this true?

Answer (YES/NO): NO